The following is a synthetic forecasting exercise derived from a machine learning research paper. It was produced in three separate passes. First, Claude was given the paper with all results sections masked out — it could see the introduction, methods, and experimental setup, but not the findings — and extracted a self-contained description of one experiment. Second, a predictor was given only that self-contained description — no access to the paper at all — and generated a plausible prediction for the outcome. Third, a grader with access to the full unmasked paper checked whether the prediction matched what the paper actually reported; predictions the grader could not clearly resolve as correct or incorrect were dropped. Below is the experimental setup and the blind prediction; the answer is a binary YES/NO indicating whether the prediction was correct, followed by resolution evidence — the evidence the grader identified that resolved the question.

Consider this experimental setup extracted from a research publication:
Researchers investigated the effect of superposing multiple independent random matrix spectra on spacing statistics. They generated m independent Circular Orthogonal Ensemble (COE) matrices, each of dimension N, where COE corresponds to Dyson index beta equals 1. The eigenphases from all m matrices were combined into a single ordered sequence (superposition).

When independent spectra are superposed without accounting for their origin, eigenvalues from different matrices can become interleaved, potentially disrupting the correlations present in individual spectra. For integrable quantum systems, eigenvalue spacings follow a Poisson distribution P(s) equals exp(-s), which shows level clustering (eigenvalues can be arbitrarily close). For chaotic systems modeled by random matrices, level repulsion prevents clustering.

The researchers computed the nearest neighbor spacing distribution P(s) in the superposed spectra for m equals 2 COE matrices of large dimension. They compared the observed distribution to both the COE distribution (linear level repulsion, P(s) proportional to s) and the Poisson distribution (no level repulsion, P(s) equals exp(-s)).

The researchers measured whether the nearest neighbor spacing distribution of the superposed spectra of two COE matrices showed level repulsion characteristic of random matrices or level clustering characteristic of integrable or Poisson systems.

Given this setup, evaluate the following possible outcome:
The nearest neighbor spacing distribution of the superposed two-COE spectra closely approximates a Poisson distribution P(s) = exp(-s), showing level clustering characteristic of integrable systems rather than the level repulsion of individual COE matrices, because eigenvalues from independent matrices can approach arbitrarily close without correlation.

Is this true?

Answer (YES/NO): NO